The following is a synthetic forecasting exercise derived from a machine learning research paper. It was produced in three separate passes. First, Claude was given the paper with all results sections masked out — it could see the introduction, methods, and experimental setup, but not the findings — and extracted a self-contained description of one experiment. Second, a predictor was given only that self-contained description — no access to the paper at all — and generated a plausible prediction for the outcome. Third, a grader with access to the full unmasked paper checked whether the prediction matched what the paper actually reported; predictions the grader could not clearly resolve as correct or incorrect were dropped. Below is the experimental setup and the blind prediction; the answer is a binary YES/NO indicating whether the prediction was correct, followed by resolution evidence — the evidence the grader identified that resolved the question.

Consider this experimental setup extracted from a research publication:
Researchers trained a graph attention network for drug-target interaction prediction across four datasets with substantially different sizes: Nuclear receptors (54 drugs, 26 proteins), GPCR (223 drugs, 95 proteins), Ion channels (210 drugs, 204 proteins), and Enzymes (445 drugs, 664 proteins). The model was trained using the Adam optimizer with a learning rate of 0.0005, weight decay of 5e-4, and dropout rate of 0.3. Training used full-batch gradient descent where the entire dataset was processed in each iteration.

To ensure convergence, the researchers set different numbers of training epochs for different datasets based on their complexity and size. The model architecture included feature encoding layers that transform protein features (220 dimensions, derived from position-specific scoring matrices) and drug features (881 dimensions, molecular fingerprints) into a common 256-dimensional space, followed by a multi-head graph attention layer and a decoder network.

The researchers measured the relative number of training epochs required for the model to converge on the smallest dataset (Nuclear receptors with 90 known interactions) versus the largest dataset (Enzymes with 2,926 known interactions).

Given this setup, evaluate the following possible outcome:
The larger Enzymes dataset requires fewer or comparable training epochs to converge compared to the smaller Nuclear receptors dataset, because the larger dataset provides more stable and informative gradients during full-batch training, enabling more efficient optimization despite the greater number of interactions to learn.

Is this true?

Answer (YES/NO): NO